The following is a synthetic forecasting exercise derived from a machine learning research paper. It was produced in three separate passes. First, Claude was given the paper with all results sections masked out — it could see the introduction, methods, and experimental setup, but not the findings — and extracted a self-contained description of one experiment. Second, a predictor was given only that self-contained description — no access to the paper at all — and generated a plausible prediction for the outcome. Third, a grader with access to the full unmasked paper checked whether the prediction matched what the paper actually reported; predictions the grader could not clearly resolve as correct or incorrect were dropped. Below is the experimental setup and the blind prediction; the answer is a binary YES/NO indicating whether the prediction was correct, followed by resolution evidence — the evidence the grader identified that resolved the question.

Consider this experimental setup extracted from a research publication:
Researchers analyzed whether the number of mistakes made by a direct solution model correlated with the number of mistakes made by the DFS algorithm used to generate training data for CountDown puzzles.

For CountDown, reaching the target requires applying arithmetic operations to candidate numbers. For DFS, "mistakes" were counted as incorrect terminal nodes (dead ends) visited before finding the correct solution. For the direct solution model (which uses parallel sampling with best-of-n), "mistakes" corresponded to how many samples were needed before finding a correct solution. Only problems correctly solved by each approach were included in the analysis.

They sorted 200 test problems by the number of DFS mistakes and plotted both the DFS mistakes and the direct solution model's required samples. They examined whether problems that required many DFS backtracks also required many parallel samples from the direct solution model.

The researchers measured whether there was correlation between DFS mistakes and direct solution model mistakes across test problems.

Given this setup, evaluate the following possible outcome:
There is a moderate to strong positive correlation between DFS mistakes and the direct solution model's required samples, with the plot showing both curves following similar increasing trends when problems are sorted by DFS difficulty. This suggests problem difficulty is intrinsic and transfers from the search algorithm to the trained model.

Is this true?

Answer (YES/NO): NO